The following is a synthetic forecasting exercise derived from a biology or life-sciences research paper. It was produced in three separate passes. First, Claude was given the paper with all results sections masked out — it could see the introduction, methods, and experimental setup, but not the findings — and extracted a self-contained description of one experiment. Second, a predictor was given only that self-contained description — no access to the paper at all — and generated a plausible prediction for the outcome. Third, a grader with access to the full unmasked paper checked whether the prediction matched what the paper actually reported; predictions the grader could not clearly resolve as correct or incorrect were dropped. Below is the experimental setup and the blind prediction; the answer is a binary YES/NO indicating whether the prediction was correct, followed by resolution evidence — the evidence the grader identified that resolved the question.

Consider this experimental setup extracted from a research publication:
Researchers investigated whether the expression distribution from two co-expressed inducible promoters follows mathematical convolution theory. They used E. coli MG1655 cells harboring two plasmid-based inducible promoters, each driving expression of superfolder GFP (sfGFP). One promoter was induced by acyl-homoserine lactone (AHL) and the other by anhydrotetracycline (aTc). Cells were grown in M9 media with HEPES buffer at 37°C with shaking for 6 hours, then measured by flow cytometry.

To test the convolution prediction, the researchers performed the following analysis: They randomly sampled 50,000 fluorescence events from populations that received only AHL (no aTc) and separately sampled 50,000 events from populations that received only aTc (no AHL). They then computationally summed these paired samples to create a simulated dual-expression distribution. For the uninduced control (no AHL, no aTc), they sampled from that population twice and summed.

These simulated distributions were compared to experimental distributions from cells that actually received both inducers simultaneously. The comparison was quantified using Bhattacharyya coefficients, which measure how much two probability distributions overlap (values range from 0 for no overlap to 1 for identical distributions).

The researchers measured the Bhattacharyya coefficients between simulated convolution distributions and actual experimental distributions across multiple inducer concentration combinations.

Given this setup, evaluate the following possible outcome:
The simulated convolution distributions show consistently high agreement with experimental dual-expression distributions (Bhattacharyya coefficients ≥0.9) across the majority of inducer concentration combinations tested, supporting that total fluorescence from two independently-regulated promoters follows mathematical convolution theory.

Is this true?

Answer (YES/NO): YES